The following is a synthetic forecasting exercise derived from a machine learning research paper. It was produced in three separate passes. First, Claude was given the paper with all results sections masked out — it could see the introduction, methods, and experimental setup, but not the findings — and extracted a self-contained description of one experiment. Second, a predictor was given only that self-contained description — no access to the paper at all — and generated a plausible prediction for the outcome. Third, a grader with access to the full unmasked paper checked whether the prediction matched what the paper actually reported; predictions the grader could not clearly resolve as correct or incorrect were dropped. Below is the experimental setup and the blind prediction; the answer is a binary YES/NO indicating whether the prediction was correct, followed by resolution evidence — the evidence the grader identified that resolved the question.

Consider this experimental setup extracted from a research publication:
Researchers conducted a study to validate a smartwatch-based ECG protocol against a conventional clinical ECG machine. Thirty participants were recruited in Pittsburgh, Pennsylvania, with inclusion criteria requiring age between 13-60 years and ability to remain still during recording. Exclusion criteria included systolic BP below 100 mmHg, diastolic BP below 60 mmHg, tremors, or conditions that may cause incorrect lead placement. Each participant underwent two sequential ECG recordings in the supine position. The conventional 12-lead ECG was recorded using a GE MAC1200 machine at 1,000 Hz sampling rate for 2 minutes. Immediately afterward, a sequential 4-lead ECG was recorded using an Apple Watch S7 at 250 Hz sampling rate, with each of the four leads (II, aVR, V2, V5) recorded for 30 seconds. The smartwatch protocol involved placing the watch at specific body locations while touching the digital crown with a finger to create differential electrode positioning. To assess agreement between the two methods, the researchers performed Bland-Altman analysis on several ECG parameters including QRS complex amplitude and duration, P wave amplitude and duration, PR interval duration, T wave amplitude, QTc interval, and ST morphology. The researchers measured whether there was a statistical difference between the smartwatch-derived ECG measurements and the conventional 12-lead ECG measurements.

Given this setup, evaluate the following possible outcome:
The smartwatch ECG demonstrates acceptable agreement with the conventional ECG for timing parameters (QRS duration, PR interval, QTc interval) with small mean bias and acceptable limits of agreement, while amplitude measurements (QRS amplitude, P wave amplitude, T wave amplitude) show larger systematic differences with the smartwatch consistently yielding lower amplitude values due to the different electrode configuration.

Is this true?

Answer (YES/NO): NO